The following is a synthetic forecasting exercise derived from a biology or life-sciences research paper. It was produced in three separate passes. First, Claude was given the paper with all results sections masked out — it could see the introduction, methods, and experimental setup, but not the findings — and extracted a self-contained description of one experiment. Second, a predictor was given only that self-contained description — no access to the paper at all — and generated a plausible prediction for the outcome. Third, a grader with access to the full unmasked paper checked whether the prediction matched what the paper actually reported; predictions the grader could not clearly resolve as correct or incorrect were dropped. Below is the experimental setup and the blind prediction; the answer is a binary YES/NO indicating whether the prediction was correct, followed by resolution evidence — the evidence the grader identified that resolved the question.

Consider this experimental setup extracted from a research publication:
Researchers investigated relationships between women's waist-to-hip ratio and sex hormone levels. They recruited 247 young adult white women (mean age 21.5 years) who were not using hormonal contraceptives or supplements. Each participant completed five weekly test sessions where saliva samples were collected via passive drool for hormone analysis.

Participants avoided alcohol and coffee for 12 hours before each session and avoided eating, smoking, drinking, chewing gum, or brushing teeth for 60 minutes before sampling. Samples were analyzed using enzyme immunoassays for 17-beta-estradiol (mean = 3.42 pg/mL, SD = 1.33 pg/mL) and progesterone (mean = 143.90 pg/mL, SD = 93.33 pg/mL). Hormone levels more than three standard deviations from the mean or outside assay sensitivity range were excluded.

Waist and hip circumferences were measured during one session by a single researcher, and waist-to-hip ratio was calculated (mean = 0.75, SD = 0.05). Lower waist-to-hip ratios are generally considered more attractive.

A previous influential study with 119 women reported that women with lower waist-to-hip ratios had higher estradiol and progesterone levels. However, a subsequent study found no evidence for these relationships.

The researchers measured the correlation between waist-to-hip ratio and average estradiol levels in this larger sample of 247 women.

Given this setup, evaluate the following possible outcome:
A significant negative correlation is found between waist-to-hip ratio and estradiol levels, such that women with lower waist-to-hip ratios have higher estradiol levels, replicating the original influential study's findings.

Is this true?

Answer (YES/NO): NO